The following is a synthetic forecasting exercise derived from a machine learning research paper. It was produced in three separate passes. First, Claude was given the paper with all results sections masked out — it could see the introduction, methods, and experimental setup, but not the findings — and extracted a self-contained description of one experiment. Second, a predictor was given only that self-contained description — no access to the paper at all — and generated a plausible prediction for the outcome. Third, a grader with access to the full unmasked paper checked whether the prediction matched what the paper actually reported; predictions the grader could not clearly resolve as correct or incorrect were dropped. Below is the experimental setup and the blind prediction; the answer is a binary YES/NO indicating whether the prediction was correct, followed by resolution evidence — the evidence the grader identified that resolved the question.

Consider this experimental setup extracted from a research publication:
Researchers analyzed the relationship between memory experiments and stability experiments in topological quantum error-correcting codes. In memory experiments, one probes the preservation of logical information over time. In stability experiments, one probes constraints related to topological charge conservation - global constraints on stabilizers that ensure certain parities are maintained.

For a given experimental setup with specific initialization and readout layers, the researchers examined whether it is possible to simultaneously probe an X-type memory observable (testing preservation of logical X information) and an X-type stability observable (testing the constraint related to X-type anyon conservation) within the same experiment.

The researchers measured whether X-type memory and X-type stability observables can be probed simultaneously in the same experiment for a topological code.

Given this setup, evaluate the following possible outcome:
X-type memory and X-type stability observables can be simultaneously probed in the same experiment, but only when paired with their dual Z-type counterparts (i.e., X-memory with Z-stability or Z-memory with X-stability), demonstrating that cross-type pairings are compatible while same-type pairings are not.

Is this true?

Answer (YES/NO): NO